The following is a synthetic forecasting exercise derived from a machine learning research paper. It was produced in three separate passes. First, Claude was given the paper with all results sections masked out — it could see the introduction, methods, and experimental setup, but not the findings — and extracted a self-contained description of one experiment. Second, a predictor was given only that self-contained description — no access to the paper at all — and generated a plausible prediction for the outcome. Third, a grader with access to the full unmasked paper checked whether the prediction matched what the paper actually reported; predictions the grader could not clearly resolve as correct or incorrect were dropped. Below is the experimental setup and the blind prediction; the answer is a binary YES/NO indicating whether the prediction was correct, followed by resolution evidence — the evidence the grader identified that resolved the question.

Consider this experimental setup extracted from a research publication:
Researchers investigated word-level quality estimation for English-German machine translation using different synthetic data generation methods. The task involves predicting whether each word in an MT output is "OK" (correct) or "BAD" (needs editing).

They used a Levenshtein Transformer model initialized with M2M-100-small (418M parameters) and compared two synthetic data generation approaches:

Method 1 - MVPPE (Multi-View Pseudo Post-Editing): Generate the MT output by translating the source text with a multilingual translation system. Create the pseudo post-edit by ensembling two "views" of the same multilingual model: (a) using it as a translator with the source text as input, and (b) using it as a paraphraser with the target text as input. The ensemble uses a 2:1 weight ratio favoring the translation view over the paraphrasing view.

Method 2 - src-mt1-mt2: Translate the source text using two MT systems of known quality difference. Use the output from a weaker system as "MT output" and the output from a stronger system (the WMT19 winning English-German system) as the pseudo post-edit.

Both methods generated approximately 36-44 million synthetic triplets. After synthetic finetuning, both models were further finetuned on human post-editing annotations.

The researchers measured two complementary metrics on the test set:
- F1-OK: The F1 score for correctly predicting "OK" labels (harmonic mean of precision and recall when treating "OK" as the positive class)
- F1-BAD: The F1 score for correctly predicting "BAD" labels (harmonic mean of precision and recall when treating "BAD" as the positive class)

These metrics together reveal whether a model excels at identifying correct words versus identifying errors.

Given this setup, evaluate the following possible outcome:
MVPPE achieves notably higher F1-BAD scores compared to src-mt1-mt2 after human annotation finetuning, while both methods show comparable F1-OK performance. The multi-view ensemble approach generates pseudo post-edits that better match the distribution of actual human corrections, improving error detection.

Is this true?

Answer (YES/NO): NO